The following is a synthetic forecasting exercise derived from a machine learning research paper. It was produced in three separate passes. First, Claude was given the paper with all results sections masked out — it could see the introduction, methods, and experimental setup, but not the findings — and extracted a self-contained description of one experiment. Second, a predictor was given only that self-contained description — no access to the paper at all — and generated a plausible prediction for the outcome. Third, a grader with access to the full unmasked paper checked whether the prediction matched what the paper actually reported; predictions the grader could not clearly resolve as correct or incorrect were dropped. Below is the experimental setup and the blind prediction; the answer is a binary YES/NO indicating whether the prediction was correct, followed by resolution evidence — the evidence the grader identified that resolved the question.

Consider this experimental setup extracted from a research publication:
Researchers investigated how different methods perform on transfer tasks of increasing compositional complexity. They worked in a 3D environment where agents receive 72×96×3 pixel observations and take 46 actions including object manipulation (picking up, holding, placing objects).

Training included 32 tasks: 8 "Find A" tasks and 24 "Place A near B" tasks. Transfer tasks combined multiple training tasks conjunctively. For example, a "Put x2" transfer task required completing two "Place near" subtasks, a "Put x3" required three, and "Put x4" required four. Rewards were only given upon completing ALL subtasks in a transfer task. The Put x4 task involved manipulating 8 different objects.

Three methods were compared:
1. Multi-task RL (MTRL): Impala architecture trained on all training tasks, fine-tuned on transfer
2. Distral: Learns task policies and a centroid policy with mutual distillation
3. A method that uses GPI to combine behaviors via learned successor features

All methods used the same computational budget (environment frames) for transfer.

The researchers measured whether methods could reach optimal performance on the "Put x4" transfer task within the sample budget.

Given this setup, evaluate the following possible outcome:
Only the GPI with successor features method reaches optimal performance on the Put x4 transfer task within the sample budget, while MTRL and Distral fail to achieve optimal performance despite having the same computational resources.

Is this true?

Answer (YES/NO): NO